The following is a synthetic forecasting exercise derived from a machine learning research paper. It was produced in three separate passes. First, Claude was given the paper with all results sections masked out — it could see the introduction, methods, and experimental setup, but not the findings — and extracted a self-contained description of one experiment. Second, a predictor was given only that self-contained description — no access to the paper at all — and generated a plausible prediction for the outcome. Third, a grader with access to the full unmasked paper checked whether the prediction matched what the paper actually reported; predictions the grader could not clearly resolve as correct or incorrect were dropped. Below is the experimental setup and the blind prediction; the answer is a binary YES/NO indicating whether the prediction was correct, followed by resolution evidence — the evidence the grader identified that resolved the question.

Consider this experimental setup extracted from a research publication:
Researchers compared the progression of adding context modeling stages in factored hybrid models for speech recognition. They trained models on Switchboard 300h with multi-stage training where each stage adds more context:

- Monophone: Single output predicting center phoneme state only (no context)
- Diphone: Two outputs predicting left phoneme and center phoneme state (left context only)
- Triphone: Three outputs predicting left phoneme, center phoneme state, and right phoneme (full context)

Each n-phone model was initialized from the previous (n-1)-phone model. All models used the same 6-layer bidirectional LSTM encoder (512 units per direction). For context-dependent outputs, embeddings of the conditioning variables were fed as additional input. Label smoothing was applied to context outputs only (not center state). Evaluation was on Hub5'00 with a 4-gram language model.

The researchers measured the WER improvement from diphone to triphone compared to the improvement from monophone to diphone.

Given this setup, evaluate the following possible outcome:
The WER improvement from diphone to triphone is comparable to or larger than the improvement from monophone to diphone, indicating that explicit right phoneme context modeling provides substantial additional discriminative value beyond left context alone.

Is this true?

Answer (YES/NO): NO